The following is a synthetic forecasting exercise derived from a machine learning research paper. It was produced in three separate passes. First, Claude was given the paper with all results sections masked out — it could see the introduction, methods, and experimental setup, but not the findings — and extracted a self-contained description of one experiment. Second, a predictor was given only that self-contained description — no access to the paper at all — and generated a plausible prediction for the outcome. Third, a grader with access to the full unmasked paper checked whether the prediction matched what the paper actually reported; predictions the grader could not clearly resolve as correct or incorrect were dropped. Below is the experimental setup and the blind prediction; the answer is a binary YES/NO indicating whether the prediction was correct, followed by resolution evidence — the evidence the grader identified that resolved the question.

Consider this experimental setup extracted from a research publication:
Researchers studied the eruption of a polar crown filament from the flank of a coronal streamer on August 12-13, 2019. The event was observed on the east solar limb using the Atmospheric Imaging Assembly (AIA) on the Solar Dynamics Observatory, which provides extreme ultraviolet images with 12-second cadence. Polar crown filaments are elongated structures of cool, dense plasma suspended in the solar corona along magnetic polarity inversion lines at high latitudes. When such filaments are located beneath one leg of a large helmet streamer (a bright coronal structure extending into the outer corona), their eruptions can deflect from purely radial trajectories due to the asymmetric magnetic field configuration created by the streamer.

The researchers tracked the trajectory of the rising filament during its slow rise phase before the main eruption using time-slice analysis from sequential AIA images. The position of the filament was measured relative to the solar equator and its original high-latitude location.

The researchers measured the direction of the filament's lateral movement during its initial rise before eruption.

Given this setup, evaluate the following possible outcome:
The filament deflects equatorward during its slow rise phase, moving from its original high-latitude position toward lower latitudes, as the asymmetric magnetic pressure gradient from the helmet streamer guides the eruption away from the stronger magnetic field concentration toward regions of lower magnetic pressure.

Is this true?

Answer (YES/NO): YES